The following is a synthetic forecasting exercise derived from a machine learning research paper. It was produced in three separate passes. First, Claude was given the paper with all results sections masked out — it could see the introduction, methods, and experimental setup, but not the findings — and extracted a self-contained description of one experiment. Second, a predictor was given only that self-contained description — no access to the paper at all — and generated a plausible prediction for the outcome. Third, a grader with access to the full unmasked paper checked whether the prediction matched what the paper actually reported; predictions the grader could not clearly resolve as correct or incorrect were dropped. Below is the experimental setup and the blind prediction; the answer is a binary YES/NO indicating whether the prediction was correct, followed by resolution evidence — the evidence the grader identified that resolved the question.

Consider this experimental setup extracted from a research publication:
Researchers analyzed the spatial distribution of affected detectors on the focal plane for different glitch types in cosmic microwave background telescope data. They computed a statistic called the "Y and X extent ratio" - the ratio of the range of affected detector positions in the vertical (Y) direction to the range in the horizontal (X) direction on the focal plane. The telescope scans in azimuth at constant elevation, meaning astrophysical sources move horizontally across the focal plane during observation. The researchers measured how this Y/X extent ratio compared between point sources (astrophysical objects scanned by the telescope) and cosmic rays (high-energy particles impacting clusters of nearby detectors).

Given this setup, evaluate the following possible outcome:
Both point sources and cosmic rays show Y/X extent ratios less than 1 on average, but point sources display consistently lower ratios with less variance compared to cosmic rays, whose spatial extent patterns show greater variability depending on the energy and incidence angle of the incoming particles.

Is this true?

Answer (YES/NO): NO